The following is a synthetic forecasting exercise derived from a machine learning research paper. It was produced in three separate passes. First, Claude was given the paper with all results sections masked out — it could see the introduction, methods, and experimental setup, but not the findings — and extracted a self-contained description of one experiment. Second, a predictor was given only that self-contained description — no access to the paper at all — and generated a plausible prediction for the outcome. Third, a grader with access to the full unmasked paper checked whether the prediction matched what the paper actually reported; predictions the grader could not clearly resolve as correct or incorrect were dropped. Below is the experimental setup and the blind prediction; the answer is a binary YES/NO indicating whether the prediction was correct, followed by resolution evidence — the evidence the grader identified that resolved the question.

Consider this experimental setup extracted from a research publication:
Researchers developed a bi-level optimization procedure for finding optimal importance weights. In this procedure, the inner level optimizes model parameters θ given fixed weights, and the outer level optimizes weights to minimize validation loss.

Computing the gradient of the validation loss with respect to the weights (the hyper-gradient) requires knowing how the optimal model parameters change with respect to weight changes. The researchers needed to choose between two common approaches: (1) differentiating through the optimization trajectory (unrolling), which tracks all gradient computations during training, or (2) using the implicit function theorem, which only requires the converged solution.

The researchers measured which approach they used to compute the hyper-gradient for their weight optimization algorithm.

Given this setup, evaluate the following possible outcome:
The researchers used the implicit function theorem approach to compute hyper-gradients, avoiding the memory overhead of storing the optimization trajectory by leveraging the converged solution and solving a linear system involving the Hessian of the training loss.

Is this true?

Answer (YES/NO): YES